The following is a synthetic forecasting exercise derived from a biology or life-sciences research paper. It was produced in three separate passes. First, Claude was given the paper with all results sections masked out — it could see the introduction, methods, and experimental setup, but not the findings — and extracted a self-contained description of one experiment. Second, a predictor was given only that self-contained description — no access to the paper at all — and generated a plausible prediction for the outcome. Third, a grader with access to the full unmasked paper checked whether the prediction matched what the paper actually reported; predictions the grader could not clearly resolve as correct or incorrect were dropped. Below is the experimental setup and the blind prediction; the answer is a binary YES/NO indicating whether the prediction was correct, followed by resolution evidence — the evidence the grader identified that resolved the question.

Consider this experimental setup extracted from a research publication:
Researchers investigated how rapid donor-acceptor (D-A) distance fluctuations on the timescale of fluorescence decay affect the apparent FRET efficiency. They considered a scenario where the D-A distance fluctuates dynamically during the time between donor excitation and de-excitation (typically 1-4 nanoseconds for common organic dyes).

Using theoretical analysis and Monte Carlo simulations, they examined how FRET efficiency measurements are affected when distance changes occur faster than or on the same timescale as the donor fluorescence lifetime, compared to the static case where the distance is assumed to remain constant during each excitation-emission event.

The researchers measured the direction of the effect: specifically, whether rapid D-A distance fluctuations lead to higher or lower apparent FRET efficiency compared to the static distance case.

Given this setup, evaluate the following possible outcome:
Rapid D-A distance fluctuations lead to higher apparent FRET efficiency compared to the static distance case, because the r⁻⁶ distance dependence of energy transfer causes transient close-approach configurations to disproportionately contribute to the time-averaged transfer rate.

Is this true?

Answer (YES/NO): YES